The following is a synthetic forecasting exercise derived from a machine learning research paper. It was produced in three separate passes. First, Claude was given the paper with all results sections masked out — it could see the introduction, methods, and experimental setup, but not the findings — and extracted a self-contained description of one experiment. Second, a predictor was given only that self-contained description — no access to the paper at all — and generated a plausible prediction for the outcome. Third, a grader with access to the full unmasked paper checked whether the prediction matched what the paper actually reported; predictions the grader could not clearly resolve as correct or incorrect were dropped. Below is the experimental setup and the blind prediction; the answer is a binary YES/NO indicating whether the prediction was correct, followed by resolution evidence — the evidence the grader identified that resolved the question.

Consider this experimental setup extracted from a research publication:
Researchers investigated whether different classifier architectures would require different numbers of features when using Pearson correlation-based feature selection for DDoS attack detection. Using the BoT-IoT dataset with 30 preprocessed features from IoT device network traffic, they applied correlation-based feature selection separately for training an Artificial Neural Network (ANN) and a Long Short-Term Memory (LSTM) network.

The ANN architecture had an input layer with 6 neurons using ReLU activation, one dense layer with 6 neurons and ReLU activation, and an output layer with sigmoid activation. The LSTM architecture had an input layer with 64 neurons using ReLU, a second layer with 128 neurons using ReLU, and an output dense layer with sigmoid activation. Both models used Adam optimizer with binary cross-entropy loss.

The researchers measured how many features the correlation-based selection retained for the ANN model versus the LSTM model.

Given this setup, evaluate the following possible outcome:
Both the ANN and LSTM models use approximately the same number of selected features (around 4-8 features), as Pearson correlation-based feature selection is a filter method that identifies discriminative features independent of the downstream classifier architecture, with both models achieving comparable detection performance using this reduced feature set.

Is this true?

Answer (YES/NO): NO